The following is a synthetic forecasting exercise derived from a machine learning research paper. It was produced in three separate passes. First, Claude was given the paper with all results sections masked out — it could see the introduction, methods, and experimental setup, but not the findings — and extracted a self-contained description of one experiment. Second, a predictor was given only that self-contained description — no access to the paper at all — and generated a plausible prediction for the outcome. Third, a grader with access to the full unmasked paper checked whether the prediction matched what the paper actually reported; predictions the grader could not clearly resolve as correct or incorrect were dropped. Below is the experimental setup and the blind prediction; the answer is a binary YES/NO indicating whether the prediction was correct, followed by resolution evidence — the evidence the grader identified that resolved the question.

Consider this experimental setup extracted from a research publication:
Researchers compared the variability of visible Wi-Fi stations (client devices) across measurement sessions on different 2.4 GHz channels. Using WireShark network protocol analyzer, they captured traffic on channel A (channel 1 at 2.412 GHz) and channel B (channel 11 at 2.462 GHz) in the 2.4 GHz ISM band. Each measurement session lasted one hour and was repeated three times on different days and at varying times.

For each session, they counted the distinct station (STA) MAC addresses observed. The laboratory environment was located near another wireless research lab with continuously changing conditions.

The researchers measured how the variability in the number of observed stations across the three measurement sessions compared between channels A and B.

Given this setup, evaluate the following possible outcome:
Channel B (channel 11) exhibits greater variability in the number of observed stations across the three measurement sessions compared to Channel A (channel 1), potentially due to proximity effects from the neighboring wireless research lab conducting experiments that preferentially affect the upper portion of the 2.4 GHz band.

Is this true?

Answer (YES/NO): NO